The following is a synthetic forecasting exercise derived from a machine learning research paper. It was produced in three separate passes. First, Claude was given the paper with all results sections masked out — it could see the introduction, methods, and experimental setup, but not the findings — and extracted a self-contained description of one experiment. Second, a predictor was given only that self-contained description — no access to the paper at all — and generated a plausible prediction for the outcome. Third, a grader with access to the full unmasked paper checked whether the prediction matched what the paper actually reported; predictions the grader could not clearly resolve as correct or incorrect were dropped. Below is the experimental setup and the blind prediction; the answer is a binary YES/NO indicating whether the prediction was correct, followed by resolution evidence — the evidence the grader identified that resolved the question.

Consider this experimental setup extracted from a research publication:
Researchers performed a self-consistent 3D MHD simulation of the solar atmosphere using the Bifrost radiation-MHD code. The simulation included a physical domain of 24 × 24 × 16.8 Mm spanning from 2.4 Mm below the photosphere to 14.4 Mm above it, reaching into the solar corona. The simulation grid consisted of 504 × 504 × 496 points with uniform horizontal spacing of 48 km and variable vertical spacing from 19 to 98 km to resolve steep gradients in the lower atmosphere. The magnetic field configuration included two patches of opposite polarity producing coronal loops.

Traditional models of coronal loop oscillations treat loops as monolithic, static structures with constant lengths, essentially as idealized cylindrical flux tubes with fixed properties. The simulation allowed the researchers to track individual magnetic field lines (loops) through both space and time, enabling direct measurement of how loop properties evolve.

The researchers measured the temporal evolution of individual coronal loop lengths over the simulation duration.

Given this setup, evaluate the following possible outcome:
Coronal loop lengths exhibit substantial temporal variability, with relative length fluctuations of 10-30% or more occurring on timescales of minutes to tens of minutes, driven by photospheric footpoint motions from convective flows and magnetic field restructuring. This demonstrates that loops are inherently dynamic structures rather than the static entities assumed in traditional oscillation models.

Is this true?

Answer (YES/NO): YES